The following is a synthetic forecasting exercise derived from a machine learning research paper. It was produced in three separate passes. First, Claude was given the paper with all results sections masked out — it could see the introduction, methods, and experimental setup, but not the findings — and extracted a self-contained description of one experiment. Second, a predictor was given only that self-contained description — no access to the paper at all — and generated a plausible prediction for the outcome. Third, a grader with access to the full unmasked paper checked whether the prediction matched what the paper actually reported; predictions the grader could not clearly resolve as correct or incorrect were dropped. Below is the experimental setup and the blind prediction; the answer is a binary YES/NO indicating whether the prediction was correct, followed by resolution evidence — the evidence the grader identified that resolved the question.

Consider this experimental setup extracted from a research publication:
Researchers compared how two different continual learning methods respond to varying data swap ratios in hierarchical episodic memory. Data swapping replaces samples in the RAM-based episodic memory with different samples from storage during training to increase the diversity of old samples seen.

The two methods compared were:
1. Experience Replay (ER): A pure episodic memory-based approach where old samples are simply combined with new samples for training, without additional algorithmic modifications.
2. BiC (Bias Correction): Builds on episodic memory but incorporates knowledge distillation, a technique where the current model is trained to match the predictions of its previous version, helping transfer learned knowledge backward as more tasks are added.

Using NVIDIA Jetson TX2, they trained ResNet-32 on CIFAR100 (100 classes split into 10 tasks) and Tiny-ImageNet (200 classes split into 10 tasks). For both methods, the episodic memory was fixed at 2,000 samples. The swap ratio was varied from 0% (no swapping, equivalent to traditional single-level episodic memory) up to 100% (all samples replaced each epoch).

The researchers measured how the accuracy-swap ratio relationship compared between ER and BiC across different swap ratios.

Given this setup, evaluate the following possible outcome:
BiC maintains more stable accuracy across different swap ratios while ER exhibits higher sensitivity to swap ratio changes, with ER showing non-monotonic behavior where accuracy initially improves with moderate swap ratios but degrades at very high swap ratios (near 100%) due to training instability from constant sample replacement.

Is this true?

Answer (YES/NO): NO